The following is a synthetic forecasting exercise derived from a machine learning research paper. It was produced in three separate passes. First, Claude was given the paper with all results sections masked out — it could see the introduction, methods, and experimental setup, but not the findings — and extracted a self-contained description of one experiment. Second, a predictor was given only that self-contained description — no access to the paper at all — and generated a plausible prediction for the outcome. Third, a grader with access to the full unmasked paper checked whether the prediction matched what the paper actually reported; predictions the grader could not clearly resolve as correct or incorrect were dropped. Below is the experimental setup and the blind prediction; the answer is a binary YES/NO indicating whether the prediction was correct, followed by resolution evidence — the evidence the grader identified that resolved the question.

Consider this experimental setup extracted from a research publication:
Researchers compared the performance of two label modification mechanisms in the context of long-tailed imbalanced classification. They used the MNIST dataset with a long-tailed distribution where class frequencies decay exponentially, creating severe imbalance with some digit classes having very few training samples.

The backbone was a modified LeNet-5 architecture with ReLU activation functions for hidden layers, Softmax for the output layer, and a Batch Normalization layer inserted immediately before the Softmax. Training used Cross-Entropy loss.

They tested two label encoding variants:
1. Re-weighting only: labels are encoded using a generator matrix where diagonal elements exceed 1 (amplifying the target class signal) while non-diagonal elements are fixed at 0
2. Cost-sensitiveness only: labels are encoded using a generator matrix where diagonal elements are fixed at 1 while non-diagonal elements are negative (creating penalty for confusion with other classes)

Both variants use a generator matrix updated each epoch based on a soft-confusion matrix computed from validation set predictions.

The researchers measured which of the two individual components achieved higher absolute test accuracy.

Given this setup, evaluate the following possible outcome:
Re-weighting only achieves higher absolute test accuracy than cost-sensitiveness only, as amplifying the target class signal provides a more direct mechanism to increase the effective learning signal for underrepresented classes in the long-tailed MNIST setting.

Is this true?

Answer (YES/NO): YES